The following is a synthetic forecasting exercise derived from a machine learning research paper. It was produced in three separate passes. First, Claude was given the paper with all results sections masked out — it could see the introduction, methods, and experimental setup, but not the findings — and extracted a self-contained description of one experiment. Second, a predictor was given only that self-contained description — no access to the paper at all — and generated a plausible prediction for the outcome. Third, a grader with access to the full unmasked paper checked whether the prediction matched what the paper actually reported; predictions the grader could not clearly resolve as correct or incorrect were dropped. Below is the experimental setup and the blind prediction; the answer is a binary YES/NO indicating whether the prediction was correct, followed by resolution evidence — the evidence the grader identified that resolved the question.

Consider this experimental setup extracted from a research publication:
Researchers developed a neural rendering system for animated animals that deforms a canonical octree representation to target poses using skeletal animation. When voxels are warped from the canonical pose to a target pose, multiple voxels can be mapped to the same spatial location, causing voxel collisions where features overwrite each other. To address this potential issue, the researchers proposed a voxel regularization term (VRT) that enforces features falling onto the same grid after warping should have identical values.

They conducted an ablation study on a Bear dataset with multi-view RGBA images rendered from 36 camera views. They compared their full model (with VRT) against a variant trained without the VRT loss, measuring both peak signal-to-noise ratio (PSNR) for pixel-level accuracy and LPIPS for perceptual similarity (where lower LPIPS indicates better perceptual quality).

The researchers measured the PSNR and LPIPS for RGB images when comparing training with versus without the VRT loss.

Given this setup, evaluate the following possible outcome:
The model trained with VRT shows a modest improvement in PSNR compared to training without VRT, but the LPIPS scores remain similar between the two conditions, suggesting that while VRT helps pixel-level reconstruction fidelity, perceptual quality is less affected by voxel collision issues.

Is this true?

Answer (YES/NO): YES